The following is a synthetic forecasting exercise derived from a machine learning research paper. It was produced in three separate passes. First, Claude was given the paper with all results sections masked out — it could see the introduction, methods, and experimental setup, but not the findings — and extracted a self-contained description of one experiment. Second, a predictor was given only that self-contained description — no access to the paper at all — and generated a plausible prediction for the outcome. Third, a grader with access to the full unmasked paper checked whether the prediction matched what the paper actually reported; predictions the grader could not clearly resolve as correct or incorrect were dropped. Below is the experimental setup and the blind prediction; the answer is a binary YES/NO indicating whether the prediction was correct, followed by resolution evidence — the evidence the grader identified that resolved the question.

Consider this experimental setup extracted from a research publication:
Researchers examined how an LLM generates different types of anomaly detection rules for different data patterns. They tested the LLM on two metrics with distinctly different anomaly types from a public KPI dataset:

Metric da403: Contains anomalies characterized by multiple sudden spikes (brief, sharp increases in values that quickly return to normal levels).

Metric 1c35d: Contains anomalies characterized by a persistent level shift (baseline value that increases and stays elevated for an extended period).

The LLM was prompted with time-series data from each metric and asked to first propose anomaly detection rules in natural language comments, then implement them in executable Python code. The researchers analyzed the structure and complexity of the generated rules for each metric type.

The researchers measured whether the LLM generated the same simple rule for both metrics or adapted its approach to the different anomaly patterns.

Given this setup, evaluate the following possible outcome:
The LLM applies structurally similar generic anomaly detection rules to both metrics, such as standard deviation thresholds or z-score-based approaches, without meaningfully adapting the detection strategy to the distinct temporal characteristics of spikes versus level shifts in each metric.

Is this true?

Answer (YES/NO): NO